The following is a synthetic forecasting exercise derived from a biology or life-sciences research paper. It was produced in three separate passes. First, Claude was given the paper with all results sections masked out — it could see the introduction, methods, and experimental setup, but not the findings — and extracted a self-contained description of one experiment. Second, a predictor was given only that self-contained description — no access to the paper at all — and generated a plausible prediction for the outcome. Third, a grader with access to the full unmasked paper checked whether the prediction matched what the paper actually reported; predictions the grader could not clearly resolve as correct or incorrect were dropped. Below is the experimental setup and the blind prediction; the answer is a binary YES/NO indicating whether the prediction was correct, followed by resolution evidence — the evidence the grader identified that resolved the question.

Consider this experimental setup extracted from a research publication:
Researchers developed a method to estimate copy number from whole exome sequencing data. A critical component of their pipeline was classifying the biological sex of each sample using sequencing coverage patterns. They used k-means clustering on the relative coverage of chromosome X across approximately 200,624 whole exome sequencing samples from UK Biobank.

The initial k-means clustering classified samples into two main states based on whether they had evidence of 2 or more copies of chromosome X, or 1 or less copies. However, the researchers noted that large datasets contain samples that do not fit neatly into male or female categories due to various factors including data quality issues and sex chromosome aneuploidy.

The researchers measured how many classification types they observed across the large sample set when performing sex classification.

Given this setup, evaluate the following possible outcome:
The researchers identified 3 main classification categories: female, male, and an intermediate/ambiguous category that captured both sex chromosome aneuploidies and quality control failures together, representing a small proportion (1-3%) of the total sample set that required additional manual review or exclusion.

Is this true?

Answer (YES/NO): NO